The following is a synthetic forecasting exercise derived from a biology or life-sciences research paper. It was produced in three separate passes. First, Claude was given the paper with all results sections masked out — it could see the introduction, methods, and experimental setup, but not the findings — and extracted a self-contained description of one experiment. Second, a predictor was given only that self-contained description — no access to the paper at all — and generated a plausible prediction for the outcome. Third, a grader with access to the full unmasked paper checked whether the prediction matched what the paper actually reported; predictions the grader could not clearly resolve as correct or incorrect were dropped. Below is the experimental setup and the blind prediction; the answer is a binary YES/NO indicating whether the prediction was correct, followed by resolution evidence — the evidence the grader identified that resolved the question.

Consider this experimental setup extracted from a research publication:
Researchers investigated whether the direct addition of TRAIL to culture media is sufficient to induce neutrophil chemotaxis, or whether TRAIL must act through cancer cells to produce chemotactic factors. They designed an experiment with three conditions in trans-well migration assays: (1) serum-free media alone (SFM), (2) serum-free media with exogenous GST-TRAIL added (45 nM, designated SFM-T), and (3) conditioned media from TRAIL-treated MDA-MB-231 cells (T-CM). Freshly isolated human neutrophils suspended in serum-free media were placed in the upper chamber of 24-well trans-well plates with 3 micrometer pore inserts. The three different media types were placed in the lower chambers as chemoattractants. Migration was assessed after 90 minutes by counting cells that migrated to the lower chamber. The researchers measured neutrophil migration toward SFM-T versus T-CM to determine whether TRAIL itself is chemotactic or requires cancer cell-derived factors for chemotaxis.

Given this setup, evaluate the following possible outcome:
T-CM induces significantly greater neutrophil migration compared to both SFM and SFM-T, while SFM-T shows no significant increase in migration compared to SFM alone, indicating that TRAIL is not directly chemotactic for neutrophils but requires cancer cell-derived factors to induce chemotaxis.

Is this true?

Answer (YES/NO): YES